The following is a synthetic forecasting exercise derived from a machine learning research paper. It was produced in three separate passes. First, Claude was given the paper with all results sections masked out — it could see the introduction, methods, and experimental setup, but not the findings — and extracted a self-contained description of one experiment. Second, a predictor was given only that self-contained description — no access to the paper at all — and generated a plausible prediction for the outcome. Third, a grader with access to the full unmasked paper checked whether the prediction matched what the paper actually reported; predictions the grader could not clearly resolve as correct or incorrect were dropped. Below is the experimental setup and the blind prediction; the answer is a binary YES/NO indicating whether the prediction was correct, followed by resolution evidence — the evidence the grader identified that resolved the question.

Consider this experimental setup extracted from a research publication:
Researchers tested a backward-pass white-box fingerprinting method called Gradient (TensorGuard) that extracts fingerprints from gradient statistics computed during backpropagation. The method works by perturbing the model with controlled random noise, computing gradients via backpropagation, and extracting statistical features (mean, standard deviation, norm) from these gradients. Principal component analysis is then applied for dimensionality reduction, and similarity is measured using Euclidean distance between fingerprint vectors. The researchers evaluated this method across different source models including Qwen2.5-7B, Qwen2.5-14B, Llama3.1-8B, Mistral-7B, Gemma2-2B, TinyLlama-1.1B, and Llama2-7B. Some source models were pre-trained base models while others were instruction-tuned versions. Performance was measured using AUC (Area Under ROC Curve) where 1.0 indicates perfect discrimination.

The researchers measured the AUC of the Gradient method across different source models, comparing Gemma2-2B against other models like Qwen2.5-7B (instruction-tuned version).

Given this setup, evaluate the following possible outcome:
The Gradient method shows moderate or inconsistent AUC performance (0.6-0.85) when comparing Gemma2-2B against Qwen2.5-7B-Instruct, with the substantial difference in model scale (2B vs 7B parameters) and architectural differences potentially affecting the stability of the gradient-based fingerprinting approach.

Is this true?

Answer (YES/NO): NO